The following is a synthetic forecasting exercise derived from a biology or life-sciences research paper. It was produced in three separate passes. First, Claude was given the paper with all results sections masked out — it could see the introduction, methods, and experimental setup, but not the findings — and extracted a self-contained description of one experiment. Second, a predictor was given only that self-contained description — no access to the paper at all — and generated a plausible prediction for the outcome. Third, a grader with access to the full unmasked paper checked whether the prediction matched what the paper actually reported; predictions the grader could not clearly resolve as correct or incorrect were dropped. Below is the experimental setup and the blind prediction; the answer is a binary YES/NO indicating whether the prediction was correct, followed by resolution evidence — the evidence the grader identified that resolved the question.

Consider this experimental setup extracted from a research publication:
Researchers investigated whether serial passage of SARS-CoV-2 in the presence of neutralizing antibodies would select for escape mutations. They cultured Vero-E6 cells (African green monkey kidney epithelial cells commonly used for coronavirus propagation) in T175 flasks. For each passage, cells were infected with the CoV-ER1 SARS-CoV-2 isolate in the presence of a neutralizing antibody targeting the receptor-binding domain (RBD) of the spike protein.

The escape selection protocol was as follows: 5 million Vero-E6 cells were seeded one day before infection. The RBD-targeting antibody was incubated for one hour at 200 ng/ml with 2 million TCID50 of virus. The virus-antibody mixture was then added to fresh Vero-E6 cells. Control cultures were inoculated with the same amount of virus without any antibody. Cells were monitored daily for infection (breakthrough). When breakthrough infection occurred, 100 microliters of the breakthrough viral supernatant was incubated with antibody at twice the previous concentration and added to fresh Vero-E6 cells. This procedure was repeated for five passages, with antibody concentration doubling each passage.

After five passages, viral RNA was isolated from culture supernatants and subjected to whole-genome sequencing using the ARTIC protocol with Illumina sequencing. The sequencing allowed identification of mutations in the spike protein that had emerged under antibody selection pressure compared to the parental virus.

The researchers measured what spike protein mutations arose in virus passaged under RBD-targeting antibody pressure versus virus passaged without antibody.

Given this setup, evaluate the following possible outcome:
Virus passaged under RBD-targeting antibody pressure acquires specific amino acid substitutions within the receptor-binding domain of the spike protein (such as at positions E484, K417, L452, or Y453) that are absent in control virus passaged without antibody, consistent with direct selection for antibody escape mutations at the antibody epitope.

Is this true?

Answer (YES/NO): YES